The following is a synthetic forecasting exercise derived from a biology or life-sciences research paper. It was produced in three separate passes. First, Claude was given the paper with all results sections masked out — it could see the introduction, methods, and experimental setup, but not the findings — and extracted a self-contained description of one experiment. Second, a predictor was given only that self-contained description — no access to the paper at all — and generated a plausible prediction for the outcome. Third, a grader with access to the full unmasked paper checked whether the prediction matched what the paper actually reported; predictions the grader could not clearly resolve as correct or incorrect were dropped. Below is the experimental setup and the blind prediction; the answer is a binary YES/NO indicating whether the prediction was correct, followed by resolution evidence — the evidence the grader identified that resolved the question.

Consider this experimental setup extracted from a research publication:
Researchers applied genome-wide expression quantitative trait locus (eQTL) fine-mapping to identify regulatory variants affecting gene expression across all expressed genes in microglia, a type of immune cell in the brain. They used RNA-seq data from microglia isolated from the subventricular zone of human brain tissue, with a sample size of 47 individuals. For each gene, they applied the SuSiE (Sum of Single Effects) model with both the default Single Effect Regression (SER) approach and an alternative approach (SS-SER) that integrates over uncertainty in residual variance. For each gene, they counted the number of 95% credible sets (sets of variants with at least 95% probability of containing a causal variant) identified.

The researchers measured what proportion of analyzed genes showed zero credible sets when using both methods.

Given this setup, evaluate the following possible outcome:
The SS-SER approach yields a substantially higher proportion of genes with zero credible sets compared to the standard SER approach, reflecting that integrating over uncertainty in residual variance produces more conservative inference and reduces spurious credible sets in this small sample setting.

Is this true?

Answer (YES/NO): YES